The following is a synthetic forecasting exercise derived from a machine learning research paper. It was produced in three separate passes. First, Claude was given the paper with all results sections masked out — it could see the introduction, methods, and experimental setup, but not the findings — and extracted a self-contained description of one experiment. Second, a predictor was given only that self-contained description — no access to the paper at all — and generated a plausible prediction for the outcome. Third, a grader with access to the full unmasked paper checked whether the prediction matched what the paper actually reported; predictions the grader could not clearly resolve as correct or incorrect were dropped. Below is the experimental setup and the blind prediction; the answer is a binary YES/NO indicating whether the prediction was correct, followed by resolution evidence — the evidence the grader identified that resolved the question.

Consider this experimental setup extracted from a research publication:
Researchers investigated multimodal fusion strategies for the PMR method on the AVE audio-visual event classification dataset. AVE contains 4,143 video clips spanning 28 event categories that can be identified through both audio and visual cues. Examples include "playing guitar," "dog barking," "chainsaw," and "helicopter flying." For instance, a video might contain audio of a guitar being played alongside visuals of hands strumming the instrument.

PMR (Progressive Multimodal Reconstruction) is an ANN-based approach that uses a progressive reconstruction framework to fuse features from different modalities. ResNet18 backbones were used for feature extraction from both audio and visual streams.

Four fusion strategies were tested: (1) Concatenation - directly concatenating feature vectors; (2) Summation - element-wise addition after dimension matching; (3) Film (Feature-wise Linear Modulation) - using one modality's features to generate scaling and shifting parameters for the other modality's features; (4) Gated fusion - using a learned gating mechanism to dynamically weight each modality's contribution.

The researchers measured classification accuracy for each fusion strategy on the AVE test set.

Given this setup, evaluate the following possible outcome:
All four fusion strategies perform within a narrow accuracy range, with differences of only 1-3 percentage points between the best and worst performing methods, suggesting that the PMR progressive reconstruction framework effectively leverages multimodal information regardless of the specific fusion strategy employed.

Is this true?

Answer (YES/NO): NO